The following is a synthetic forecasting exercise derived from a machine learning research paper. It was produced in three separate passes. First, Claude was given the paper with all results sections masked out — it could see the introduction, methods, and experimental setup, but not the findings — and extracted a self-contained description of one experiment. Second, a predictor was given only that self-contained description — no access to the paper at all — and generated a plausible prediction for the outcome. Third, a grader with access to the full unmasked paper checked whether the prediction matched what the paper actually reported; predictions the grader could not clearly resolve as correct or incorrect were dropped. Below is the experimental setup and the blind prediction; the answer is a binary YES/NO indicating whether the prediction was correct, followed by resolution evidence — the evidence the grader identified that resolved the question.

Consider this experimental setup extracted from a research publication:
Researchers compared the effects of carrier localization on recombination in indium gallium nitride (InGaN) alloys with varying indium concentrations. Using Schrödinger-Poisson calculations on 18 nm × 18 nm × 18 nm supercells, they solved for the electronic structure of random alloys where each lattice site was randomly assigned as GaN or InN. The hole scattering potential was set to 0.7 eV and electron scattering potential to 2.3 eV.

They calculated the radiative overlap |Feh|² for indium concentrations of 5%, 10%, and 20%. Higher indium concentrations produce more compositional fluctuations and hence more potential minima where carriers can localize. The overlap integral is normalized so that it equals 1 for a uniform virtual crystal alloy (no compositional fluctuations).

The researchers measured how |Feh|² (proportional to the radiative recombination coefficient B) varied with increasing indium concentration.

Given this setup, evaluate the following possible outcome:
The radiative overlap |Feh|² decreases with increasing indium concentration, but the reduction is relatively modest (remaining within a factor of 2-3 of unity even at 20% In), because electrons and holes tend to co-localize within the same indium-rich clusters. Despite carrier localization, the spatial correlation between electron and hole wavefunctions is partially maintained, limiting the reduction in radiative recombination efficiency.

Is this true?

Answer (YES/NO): NO